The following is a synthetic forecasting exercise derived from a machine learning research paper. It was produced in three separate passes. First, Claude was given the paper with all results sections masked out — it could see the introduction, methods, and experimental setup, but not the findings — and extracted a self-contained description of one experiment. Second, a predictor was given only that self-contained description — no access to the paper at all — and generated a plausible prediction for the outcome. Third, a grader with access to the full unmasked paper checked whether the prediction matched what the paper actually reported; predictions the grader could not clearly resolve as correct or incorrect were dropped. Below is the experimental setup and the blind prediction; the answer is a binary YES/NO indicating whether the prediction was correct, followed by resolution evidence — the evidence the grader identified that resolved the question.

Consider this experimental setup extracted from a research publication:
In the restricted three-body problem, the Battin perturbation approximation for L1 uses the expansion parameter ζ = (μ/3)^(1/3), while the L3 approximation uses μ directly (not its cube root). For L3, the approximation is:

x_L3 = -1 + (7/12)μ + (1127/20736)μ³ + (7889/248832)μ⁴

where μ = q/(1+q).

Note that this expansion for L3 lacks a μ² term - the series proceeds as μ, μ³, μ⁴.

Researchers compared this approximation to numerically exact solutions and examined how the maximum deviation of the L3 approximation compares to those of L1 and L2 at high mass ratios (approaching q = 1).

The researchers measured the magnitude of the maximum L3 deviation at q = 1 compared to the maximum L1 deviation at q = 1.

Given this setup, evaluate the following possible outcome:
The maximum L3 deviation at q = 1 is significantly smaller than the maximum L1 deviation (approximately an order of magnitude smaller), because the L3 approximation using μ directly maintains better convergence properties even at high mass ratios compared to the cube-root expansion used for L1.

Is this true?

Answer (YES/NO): NO